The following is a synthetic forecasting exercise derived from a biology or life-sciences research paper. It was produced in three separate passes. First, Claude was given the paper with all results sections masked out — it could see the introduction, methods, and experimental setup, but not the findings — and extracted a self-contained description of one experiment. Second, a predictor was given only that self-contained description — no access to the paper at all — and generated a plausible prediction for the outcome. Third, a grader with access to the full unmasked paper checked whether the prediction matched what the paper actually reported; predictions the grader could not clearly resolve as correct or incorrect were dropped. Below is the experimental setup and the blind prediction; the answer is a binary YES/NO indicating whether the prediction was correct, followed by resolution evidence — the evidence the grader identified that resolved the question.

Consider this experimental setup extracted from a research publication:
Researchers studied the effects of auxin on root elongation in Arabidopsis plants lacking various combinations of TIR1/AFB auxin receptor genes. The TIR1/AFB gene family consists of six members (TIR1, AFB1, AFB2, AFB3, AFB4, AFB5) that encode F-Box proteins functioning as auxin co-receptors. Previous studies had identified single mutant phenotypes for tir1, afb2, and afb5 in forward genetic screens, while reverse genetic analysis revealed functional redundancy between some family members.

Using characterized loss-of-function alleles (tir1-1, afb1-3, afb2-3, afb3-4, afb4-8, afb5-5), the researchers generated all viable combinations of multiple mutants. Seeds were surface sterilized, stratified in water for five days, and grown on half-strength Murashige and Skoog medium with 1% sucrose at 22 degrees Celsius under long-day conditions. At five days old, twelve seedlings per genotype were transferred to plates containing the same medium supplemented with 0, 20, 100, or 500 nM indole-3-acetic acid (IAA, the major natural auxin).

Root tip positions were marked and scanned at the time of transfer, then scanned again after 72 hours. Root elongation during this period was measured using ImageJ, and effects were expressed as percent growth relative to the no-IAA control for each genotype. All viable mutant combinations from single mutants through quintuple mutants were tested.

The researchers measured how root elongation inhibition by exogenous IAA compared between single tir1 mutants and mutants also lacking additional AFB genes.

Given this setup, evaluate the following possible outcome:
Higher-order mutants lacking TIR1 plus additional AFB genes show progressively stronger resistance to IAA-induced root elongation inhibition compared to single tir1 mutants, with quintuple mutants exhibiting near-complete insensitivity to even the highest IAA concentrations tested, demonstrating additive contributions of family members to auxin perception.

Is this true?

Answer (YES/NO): YES